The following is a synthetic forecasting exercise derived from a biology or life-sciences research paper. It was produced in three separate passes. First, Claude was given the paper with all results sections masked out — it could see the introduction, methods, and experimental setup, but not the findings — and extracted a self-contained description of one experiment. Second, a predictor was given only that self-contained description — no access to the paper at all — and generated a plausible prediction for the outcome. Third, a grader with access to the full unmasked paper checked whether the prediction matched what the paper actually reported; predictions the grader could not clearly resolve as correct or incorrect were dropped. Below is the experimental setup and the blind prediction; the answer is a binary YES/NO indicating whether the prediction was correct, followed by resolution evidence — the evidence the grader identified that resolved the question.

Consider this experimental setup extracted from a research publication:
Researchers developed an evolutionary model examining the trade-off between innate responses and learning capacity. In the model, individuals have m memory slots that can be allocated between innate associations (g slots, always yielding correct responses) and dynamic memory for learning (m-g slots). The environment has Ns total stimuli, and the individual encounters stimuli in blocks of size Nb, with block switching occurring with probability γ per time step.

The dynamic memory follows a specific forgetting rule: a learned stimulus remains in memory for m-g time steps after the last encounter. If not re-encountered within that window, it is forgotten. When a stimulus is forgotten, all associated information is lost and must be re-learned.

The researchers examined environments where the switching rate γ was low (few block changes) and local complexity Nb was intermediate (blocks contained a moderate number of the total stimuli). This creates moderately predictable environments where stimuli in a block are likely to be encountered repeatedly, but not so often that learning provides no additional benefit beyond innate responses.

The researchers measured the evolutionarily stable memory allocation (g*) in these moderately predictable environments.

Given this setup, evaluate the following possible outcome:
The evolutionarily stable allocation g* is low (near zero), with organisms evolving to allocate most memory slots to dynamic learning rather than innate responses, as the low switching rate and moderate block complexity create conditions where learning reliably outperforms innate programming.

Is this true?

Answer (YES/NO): YES